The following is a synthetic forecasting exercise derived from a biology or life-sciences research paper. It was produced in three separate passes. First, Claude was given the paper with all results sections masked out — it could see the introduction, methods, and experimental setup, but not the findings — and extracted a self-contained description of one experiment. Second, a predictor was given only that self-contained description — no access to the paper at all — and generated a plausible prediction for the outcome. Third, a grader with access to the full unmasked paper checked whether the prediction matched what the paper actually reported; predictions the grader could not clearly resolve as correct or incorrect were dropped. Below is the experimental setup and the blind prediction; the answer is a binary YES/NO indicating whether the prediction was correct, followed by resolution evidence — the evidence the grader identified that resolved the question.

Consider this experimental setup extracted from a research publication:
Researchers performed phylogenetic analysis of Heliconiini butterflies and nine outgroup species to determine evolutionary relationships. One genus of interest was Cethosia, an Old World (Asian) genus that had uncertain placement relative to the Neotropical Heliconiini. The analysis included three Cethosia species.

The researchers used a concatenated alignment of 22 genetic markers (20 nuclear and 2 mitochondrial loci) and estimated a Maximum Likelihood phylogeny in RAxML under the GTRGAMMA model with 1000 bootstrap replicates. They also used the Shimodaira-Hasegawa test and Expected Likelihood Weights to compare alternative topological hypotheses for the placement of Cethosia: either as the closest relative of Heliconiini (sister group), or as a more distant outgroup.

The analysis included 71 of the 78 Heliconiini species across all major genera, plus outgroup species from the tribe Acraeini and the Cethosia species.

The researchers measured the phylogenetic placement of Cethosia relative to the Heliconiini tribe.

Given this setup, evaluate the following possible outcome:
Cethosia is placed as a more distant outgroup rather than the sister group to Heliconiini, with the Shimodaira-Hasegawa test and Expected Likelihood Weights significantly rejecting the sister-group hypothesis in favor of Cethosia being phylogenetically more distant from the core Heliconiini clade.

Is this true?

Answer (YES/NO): NO